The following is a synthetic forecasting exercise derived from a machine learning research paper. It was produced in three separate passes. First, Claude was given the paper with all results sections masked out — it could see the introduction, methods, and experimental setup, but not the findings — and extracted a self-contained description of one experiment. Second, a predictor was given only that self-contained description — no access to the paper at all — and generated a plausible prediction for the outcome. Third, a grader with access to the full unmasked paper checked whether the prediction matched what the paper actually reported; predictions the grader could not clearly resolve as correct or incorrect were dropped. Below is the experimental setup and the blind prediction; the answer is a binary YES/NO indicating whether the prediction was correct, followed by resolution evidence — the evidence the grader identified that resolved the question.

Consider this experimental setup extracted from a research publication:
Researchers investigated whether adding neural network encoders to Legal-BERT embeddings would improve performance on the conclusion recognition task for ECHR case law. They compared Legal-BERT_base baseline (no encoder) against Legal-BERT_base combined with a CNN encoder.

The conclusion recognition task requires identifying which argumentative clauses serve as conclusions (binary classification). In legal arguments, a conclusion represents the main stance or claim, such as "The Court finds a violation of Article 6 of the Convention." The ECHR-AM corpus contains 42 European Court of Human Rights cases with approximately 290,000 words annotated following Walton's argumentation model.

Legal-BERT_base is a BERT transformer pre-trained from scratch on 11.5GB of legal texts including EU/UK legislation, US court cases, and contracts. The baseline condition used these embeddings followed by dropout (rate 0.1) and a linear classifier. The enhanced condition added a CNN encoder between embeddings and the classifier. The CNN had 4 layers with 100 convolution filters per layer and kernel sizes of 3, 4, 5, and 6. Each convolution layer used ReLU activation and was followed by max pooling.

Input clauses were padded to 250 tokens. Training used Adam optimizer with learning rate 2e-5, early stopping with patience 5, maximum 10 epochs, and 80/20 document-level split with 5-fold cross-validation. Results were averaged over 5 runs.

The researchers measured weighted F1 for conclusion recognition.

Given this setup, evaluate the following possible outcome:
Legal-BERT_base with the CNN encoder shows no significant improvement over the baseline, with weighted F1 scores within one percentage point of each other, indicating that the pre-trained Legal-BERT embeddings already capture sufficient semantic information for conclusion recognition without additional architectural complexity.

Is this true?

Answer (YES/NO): YES